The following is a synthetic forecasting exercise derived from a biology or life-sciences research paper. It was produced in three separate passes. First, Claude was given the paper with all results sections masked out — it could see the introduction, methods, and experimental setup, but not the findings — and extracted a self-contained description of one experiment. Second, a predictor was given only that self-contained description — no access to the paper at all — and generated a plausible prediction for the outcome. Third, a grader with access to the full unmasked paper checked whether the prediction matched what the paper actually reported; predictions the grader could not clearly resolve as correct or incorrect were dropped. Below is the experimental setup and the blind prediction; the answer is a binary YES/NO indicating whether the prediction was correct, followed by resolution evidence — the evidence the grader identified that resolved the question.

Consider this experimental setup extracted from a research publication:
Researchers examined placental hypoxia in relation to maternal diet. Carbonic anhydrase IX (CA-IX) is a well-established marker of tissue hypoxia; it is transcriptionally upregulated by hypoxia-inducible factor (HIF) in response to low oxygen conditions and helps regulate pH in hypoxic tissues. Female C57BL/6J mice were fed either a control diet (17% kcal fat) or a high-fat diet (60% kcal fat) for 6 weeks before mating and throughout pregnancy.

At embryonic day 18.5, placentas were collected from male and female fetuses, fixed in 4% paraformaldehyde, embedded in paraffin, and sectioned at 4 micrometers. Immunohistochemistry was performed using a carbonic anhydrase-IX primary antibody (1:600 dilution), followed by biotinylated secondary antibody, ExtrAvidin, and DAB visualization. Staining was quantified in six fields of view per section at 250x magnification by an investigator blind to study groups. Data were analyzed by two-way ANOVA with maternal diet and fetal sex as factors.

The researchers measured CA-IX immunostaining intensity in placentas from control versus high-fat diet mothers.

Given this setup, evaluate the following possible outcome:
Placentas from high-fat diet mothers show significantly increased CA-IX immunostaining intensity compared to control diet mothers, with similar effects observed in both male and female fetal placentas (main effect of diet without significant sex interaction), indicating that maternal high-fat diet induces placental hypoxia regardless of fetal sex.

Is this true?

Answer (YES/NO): YES